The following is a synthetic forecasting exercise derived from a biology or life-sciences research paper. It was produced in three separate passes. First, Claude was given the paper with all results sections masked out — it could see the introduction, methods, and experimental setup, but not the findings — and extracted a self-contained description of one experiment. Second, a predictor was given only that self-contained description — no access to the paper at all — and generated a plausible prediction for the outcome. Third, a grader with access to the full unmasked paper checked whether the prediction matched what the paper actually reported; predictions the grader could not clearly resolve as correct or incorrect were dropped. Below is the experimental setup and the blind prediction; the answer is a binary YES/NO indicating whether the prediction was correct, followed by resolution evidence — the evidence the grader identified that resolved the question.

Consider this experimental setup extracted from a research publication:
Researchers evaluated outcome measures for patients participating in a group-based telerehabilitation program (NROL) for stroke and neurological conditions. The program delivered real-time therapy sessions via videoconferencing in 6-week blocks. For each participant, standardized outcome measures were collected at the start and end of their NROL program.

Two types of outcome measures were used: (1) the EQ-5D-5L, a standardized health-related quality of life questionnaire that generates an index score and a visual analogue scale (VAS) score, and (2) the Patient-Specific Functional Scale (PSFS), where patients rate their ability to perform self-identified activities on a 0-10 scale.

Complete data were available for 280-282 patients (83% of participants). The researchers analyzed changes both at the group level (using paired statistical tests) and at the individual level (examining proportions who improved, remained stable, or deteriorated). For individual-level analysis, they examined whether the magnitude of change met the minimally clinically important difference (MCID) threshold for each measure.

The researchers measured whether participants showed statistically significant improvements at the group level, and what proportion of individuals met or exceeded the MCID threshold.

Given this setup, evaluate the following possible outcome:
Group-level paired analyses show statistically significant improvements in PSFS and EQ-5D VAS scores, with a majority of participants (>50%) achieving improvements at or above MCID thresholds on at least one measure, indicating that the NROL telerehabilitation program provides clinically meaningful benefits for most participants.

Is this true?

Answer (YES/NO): NO